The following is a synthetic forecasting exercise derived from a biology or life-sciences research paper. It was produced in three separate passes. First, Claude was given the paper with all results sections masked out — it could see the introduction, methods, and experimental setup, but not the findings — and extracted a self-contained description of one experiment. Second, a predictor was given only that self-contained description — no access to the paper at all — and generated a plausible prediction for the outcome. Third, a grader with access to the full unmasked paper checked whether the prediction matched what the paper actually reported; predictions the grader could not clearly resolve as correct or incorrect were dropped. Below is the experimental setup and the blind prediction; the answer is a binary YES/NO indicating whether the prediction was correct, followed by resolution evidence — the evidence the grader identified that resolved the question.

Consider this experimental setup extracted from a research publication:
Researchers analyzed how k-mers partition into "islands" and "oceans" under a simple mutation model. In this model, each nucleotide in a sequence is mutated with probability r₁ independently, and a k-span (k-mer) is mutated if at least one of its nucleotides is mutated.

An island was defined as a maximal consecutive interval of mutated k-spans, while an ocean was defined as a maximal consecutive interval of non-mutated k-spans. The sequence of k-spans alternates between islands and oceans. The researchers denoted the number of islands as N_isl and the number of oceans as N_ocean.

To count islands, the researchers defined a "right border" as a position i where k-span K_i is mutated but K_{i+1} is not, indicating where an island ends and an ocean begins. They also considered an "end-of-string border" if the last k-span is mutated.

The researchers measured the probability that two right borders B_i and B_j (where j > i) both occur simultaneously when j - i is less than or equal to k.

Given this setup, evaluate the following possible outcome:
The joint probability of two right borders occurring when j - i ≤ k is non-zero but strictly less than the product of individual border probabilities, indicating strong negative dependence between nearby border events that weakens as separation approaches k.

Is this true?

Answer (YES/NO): NO